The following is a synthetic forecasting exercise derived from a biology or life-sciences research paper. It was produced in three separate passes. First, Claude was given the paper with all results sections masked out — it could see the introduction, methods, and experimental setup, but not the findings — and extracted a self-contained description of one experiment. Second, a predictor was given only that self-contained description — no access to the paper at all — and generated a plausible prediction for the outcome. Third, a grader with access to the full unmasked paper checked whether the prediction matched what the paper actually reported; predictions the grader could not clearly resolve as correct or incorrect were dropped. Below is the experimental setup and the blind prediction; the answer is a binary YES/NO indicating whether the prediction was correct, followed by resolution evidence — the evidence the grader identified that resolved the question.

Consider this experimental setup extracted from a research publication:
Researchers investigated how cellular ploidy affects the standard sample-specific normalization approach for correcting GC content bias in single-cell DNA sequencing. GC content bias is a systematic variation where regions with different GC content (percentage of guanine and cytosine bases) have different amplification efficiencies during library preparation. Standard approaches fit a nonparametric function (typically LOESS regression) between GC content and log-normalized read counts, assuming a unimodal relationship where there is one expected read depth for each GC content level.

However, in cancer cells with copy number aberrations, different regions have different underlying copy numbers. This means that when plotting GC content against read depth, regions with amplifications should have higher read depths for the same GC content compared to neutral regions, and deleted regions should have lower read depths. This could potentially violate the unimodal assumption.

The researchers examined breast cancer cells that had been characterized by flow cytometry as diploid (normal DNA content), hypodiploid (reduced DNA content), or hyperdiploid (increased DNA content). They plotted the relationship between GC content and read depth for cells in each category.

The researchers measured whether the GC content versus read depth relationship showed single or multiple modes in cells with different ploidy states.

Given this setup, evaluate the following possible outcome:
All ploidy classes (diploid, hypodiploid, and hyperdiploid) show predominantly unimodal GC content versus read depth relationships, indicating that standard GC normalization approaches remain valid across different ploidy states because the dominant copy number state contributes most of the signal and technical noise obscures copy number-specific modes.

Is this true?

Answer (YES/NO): NO